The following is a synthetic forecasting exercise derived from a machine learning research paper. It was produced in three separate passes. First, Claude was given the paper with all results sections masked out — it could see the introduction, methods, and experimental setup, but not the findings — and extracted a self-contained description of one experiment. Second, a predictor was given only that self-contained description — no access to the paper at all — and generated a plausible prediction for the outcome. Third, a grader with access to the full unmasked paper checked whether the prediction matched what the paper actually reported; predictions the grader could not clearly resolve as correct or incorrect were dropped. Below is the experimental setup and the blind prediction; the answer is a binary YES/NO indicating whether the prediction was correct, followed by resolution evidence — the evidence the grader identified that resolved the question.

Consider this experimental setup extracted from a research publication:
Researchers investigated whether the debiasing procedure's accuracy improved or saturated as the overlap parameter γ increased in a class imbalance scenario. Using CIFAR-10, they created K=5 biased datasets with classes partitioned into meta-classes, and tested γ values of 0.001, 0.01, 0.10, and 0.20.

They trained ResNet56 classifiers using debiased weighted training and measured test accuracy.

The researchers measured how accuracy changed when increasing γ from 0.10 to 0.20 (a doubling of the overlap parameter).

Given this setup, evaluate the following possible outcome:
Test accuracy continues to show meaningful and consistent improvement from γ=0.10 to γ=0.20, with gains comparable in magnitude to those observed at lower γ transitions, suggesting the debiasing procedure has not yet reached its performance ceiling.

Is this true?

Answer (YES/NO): NO